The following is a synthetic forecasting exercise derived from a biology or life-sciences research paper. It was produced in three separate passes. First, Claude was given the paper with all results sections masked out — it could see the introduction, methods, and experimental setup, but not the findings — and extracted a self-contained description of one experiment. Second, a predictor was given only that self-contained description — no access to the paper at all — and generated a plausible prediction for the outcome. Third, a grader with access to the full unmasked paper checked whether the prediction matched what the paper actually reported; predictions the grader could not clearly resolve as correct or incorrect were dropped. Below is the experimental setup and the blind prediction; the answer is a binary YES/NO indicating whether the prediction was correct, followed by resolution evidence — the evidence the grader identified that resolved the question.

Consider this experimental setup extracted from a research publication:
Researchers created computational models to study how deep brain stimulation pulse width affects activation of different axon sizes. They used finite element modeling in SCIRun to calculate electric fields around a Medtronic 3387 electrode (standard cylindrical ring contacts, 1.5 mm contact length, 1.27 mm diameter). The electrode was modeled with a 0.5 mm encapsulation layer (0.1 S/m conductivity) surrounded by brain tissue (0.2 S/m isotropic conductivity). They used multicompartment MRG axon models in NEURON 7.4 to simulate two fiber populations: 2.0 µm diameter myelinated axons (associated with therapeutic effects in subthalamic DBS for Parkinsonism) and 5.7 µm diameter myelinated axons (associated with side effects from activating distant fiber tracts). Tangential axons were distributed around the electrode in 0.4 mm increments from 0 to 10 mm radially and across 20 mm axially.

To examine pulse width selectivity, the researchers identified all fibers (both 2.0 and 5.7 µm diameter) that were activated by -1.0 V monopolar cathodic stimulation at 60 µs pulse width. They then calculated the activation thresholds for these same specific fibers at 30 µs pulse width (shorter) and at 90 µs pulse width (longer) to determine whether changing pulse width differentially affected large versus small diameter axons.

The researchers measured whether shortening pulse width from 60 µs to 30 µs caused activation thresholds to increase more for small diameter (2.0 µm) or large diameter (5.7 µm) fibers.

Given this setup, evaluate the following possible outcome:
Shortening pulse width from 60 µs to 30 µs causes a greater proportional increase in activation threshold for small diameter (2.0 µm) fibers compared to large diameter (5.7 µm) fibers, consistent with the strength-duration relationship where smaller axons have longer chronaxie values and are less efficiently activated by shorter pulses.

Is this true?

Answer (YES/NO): YES